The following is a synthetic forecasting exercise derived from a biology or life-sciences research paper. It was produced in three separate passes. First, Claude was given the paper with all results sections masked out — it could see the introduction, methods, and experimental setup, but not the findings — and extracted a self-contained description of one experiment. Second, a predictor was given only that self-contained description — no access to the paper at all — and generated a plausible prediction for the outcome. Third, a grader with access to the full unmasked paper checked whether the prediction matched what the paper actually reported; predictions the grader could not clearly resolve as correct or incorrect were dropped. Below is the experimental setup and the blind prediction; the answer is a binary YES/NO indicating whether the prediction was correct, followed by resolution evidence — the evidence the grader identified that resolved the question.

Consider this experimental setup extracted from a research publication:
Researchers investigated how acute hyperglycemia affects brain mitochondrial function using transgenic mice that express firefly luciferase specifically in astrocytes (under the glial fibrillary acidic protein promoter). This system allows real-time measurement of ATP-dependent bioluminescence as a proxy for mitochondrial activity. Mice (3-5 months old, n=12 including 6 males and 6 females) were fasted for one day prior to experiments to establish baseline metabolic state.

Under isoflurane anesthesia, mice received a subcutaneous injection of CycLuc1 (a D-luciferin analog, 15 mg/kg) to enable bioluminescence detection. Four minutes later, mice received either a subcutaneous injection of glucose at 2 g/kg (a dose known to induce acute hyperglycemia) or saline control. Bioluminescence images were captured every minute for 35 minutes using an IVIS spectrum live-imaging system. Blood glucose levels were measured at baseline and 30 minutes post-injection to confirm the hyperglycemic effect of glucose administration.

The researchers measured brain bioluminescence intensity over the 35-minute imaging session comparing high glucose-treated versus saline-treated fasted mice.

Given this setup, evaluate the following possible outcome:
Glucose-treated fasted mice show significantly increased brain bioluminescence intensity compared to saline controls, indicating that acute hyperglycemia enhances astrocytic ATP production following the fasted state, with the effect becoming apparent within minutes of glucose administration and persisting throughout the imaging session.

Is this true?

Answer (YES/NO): NO